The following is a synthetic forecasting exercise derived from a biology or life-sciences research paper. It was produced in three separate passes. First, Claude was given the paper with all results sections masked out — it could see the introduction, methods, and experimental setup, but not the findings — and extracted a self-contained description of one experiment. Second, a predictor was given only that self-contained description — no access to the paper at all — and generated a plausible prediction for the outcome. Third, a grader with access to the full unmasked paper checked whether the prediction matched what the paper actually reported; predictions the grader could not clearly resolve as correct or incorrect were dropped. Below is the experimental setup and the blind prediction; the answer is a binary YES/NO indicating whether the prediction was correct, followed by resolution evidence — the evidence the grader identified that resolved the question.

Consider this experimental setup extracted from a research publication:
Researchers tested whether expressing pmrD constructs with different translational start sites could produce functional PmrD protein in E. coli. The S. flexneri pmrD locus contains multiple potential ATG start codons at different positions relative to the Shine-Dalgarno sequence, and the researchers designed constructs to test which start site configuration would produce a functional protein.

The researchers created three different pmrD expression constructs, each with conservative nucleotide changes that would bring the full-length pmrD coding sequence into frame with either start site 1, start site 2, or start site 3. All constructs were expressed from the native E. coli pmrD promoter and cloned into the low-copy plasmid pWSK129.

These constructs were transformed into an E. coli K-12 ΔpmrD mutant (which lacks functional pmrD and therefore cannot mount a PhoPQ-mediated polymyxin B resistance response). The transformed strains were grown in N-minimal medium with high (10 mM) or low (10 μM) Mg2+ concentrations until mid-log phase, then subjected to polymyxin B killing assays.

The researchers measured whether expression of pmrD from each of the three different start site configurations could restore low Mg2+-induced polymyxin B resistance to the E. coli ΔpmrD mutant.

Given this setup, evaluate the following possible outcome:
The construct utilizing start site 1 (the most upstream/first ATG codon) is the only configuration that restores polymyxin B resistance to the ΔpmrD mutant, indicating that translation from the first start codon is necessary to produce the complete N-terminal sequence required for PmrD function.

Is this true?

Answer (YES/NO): NO